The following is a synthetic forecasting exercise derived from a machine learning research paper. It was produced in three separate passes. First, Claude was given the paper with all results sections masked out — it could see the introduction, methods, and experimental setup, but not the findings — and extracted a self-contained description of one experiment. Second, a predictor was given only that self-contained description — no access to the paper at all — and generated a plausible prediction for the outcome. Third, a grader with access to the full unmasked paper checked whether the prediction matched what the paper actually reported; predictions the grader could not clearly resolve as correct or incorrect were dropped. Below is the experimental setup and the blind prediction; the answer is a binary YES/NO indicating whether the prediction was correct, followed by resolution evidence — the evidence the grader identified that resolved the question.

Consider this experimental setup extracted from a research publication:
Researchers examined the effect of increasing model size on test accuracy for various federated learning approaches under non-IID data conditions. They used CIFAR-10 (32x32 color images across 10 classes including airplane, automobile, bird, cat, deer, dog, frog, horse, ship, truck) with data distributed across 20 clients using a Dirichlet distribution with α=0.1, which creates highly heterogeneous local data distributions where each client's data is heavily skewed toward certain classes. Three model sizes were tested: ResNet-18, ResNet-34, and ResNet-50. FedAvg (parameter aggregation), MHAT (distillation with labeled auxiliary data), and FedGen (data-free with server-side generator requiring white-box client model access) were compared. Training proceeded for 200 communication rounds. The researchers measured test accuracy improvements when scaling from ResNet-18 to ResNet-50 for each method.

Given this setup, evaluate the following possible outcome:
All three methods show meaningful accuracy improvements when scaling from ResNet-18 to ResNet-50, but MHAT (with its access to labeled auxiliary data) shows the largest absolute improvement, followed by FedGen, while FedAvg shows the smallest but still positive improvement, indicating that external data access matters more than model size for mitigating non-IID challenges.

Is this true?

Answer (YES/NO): NO